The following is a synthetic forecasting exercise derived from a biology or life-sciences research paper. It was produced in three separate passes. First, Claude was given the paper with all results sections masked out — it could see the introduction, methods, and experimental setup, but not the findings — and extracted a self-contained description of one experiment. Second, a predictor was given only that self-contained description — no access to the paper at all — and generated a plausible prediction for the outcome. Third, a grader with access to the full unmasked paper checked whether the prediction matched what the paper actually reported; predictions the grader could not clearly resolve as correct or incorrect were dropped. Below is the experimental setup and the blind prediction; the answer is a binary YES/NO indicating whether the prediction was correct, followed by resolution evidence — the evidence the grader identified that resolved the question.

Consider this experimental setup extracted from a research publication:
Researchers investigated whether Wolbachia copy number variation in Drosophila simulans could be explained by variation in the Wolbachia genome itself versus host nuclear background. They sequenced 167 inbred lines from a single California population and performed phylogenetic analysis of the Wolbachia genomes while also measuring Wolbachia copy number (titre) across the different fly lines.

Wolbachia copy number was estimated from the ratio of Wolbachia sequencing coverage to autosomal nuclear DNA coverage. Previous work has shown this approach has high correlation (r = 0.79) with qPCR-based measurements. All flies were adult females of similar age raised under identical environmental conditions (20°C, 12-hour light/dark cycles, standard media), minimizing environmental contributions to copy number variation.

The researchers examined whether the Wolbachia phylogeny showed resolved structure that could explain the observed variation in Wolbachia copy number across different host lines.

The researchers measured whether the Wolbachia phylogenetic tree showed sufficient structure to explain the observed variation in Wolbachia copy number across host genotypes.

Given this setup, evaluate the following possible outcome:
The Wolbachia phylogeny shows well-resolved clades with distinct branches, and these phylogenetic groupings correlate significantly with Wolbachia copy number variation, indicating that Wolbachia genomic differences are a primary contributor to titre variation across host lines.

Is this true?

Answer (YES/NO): NO